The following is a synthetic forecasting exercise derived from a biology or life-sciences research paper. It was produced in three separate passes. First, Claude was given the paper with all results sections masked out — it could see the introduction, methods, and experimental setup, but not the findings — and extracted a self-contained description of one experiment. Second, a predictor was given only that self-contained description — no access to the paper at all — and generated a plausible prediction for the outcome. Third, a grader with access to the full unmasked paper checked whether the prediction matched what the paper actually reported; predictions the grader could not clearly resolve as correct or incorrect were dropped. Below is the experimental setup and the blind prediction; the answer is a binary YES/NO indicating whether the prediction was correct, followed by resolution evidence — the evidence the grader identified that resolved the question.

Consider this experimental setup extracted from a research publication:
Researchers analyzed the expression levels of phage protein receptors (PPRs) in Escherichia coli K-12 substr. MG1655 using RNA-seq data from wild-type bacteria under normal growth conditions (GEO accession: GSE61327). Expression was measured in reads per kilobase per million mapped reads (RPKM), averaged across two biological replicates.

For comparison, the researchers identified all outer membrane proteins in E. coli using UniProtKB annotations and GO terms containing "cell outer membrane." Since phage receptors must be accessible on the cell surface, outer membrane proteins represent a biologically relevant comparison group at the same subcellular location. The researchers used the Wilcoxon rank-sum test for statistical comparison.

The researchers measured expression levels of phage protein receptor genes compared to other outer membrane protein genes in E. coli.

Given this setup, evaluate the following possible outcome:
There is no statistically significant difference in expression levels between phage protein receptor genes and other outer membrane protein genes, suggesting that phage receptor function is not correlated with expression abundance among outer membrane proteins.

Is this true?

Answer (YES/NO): NO